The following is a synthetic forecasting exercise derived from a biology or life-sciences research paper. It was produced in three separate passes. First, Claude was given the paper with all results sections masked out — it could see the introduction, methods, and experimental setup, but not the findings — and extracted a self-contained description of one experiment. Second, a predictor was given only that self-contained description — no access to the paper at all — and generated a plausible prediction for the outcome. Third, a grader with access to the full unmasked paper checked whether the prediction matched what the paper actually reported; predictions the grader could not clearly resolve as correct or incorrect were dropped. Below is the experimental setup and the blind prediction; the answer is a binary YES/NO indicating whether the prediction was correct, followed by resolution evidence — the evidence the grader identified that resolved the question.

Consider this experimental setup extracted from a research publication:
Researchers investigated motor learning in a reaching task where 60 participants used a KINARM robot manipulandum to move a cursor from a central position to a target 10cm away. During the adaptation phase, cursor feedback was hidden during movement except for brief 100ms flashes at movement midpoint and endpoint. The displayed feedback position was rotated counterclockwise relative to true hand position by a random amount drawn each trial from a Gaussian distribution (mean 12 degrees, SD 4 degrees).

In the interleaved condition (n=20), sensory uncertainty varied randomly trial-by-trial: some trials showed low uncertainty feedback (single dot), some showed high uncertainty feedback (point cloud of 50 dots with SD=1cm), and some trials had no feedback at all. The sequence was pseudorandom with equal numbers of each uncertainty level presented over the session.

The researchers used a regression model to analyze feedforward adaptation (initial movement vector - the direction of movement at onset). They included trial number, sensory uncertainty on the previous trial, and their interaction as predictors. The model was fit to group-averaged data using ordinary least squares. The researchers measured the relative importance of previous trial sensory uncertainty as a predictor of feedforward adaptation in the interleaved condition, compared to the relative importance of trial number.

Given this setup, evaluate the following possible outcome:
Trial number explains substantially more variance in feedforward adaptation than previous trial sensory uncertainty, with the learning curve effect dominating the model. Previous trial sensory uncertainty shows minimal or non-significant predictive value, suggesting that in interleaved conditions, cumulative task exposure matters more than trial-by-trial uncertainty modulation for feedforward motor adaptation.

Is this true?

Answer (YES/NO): NO